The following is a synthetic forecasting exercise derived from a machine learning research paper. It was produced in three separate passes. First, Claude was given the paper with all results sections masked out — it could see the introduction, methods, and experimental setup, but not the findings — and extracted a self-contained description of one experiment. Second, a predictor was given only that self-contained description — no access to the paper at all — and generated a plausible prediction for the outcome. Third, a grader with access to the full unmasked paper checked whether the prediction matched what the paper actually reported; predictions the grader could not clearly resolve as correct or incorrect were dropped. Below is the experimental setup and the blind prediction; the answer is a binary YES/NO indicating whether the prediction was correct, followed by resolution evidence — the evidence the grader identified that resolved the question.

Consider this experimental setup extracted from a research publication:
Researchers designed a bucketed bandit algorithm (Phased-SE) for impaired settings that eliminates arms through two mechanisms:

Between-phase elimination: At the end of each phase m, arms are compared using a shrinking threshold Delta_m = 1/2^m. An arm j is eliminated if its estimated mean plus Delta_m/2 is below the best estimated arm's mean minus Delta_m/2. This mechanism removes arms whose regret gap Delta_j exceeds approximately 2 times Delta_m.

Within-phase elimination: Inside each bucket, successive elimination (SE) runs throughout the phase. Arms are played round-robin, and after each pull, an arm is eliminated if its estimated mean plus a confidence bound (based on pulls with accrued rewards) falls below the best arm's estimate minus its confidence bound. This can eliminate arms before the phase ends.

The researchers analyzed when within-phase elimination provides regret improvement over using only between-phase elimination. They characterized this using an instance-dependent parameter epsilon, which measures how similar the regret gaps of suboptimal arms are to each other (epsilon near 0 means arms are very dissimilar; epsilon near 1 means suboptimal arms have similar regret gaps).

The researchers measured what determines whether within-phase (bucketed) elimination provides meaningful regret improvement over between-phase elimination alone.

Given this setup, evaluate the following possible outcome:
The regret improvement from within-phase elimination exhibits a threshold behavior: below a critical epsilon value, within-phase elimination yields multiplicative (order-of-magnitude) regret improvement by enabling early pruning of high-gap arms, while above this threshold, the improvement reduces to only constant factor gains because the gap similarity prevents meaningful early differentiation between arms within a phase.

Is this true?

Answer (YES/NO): NO